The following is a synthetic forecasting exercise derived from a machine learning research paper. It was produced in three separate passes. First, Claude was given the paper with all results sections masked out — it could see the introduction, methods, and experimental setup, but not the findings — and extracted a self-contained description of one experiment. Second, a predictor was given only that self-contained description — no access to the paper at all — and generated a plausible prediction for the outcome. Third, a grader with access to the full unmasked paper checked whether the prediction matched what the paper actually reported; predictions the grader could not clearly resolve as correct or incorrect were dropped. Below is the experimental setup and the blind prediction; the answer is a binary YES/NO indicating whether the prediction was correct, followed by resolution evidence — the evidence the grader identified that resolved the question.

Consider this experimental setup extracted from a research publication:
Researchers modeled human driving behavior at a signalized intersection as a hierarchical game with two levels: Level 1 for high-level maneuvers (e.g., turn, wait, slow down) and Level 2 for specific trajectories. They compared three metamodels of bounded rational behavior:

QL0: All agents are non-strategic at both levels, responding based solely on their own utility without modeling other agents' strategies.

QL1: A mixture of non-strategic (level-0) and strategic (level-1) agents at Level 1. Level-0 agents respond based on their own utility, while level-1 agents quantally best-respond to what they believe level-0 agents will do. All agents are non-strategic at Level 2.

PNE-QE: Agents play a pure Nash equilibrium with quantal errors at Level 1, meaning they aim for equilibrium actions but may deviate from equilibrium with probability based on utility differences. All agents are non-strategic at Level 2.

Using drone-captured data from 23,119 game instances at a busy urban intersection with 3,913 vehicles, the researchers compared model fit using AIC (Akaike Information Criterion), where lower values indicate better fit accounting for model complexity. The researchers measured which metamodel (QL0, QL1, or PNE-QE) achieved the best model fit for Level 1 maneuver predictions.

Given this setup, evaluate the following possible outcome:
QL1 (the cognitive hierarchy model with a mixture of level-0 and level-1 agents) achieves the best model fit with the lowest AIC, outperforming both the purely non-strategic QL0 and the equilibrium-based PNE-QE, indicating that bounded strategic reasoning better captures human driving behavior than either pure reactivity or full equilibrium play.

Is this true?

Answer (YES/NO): NO